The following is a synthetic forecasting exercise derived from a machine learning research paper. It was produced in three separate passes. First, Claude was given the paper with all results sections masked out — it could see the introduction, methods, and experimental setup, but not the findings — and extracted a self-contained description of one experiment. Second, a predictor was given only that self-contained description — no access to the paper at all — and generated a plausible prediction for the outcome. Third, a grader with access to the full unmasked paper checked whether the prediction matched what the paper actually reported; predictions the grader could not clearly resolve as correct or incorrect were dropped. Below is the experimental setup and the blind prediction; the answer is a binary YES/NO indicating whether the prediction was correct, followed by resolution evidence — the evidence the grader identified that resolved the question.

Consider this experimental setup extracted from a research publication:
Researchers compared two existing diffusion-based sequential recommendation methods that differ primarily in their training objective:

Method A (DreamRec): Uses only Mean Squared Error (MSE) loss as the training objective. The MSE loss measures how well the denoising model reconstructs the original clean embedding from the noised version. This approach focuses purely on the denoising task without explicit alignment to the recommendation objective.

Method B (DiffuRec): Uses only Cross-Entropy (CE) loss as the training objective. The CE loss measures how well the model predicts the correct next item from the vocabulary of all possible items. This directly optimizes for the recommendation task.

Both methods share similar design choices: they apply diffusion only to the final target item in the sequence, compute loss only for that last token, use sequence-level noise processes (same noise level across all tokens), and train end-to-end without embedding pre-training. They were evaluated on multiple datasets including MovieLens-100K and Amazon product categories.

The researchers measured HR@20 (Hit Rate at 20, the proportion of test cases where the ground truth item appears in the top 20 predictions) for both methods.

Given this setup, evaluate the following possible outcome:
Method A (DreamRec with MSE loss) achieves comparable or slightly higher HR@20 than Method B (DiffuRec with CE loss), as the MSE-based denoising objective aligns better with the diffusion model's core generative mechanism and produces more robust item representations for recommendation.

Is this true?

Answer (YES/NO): NO